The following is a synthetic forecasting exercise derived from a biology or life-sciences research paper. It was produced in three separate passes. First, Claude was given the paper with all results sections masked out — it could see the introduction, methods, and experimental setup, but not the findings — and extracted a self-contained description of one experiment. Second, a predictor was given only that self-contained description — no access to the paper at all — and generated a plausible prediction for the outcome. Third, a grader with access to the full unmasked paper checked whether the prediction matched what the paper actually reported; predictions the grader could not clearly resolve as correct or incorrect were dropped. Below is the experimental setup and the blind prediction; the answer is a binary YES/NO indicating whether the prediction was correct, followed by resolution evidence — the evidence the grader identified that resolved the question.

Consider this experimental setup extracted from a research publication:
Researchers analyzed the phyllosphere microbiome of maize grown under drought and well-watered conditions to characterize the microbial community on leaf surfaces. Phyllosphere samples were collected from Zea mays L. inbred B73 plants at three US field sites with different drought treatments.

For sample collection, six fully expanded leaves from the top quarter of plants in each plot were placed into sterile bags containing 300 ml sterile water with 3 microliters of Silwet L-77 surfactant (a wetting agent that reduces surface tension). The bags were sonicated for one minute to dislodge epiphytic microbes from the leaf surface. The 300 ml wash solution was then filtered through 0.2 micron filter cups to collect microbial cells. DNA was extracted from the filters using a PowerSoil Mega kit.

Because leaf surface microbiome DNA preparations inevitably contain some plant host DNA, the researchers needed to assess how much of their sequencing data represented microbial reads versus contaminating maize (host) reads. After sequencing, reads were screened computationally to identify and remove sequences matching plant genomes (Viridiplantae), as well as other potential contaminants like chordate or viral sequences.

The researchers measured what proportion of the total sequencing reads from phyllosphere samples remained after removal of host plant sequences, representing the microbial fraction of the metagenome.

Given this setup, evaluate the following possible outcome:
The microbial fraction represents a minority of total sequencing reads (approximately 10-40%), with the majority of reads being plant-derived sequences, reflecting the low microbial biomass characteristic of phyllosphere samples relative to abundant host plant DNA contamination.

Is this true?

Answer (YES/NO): NO